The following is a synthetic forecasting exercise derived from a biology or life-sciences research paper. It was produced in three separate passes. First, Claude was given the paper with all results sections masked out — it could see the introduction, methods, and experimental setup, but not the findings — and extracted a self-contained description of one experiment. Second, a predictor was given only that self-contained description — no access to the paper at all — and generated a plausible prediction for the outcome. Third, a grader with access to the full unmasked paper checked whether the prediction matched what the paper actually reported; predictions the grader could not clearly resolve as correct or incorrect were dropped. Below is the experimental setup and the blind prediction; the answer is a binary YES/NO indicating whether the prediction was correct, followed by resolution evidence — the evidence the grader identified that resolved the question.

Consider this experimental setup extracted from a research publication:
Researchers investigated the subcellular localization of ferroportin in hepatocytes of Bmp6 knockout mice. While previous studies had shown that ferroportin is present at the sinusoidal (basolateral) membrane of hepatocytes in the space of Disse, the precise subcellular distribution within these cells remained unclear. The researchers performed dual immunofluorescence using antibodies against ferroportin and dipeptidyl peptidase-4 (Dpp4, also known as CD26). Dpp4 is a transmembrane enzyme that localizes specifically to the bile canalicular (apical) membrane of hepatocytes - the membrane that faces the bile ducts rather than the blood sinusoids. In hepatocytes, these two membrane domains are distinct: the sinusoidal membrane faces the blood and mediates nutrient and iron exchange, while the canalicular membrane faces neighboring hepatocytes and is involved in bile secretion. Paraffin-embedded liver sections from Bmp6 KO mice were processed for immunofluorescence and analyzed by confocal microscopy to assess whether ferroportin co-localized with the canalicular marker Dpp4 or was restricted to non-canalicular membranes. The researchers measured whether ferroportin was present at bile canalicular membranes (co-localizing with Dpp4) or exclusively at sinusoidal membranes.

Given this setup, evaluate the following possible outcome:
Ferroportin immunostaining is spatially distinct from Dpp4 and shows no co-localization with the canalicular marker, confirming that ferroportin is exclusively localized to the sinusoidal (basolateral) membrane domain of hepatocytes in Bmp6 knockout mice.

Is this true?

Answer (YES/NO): NO